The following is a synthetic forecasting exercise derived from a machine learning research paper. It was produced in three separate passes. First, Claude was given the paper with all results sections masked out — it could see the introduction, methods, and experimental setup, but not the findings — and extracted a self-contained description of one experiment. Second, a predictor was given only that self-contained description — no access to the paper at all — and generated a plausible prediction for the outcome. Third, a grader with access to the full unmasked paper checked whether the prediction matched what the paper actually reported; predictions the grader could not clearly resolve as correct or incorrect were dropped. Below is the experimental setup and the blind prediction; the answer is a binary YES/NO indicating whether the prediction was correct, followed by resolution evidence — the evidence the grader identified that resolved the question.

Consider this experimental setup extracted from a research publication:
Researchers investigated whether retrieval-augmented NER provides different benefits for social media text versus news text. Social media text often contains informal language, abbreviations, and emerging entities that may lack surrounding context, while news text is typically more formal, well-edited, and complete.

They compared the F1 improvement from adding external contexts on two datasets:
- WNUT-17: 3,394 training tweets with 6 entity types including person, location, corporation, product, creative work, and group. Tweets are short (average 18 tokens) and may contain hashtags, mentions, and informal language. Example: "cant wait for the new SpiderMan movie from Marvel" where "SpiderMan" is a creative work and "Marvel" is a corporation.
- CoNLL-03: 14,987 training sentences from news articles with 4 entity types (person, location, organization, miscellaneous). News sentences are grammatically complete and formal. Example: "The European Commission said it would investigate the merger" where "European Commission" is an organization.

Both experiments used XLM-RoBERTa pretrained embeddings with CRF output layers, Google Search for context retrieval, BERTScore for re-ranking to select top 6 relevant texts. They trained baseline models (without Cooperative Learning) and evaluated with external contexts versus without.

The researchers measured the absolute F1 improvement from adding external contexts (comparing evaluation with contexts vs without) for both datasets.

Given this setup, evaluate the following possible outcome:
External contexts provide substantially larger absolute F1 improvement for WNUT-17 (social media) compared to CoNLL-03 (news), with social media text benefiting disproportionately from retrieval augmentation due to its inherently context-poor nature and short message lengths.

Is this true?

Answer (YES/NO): YES